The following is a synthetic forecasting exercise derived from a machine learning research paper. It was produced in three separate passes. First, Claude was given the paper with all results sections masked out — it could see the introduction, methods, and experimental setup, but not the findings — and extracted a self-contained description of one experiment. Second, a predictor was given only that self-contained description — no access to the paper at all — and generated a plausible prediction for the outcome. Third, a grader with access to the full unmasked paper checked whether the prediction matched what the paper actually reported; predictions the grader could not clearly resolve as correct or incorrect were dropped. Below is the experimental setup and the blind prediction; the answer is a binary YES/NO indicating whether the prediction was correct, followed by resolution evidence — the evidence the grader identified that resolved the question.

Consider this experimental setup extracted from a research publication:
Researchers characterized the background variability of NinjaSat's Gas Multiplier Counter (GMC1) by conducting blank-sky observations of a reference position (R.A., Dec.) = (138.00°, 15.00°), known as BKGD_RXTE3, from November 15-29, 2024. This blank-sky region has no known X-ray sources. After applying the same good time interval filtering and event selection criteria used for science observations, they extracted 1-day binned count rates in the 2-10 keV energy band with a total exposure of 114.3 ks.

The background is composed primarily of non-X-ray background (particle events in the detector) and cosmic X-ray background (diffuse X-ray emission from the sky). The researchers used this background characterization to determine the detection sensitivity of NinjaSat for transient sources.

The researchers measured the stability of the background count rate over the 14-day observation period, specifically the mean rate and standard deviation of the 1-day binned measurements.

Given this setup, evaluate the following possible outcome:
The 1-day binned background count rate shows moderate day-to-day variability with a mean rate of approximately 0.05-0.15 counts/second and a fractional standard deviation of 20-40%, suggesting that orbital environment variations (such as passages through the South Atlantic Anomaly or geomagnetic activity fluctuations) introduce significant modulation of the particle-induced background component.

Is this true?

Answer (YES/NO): NO